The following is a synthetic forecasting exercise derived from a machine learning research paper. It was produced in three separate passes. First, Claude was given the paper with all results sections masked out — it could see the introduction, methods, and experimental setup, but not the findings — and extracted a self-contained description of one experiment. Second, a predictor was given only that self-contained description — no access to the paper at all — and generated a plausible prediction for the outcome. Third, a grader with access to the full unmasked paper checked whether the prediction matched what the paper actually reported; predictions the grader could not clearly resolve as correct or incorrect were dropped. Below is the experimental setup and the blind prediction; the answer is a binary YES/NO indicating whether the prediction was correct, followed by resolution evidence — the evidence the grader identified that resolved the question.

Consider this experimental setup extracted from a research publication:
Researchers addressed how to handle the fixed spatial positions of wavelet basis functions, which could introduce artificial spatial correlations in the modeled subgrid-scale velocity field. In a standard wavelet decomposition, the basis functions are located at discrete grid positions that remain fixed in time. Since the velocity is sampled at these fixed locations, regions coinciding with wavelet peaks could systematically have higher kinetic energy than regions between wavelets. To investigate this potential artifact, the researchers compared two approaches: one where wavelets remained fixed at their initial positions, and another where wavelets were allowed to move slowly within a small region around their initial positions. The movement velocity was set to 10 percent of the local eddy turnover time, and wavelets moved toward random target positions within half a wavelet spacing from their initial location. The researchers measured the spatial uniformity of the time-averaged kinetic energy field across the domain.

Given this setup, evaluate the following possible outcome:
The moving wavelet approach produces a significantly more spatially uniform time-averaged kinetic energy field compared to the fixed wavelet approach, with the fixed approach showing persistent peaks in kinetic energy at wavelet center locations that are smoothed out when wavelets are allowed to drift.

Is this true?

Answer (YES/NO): YES